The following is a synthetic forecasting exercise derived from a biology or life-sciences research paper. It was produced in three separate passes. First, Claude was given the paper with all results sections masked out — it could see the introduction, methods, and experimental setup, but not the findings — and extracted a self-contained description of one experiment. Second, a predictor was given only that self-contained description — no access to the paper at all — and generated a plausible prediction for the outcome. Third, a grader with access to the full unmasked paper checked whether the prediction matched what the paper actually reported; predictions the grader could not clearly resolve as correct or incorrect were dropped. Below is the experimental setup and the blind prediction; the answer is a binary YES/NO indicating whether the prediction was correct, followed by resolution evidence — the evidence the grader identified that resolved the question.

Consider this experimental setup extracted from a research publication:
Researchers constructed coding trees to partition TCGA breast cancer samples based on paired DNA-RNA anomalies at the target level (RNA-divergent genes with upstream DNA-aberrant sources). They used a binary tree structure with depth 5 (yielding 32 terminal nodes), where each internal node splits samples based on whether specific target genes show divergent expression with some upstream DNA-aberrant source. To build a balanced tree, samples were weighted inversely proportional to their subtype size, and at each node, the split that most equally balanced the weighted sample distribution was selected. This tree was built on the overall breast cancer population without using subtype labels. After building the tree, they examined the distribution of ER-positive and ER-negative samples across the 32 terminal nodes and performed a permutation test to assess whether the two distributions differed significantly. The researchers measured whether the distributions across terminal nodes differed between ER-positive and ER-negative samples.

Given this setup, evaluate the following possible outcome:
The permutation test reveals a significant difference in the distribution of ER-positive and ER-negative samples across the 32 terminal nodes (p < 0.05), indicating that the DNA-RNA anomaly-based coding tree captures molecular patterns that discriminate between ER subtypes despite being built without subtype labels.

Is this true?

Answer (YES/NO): YES